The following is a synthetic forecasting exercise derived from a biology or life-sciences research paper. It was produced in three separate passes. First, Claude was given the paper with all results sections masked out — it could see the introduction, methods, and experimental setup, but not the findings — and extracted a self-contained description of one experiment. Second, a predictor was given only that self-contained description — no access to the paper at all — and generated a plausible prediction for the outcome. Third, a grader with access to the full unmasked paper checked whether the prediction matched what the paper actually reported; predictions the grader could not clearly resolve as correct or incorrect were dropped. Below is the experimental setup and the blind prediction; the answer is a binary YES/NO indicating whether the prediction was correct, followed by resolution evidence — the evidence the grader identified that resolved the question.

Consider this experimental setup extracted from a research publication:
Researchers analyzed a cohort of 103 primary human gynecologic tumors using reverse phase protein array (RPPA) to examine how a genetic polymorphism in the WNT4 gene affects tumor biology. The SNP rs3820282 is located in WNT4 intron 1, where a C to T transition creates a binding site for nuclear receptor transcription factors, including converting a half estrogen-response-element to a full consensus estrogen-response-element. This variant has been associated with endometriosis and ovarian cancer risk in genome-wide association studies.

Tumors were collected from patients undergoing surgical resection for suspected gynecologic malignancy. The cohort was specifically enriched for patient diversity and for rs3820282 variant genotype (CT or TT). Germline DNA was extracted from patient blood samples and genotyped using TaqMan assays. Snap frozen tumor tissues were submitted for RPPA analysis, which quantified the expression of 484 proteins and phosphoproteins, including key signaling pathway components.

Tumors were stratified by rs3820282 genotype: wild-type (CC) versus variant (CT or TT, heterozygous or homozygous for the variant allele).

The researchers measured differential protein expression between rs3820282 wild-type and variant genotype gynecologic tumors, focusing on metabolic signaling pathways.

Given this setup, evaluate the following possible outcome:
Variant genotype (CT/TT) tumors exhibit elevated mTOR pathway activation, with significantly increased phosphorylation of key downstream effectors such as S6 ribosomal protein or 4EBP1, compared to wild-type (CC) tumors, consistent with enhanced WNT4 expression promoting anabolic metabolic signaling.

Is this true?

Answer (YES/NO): NO